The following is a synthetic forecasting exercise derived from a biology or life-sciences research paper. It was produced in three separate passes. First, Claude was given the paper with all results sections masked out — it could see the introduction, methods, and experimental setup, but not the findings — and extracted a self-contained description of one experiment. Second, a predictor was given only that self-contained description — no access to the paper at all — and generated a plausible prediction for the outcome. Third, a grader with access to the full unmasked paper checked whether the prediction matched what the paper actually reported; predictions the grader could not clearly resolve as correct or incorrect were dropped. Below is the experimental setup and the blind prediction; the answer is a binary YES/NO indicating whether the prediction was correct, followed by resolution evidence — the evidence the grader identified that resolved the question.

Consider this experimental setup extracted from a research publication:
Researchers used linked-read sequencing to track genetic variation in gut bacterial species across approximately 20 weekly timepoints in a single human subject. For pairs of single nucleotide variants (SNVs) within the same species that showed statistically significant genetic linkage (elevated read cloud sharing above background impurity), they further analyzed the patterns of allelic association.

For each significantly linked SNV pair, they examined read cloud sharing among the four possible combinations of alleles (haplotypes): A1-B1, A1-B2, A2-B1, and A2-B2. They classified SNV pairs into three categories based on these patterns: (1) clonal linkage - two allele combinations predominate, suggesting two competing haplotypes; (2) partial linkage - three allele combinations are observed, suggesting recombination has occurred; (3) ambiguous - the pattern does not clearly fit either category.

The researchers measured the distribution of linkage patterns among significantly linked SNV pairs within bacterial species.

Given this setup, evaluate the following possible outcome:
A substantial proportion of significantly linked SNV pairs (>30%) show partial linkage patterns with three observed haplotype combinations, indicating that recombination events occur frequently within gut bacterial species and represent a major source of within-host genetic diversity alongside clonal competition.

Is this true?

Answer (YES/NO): NO